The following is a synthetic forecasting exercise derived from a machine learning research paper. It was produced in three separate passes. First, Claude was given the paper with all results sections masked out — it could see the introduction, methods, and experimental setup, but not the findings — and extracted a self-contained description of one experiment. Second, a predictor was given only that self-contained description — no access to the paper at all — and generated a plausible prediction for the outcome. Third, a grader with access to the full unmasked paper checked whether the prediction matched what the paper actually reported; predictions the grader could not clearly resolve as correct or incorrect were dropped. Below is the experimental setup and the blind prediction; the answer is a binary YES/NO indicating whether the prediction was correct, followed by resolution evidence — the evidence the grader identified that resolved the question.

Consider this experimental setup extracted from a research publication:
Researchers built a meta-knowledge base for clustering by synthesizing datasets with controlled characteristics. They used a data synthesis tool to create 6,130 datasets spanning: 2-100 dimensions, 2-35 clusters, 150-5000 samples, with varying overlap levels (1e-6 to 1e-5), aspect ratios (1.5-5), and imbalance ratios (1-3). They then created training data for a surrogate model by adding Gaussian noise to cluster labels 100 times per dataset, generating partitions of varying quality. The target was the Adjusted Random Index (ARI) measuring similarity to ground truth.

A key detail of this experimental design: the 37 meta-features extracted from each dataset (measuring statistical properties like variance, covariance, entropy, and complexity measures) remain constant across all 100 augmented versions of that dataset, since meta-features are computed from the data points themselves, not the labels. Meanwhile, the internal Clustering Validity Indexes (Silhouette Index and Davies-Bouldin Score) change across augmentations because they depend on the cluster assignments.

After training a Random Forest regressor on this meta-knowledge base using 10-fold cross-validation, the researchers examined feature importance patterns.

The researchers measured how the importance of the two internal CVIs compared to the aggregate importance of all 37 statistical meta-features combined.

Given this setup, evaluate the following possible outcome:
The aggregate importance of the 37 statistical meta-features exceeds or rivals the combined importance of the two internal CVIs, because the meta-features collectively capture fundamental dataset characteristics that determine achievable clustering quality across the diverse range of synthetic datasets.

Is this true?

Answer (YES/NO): NO